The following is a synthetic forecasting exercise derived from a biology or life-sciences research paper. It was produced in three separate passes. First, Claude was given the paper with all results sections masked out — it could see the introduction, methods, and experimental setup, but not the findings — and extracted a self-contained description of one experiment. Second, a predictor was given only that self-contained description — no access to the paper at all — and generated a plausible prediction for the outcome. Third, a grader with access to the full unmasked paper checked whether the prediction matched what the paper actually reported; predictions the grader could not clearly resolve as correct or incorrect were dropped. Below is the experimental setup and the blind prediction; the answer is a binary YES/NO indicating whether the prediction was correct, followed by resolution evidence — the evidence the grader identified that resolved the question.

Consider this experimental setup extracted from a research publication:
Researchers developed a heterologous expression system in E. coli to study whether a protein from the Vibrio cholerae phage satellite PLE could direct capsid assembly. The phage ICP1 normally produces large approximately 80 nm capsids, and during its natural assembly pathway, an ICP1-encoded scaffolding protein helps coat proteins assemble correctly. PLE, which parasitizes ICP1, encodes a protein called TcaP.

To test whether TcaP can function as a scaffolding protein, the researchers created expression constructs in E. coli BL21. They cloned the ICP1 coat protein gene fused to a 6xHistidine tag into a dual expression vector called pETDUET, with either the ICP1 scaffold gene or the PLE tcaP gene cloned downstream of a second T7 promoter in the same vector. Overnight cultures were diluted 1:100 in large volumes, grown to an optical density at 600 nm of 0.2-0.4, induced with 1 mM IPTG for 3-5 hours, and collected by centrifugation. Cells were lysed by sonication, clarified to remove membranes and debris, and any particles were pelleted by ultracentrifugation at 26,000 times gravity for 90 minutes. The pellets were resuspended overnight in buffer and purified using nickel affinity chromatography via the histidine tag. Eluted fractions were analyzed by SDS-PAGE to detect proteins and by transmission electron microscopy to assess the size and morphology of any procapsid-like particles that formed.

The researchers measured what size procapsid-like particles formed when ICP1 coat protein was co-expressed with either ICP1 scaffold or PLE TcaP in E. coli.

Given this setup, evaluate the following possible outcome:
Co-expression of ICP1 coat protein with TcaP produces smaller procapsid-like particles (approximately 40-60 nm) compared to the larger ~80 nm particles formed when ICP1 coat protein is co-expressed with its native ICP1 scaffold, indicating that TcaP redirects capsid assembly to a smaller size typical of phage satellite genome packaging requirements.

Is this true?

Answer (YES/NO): YES